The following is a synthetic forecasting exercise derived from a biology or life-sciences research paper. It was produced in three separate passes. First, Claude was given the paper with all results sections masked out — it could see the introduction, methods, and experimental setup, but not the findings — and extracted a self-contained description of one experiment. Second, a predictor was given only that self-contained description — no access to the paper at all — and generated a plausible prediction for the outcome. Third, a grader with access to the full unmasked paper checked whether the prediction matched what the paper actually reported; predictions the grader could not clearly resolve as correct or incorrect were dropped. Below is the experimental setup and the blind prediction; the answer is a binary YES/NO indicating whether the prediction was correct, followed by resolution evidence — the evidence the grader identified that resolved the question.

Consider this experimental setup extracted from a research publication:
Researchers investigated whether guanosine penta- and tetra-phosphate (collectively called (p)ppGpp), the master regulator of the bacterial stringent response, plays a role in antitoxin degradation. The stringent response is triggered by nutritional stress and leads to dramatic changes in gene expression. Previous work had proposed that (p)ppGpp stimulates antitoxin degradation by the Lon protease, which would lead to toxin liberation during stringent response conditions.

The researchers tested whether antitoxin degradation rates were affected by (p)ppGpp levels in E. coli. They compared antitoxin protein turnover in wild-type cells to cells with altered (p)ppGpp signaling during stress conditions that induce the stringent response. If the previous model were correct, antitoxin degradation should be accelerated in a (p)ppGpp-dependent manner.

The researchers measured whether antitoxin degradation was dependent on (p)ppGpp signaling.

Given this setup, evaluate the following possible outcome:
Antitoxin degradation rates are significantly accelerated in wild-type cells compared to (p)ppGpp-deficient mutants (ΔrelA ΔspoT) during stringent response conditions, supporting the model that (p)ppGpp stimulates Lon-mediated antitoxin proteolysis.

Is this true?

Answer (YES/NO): NO